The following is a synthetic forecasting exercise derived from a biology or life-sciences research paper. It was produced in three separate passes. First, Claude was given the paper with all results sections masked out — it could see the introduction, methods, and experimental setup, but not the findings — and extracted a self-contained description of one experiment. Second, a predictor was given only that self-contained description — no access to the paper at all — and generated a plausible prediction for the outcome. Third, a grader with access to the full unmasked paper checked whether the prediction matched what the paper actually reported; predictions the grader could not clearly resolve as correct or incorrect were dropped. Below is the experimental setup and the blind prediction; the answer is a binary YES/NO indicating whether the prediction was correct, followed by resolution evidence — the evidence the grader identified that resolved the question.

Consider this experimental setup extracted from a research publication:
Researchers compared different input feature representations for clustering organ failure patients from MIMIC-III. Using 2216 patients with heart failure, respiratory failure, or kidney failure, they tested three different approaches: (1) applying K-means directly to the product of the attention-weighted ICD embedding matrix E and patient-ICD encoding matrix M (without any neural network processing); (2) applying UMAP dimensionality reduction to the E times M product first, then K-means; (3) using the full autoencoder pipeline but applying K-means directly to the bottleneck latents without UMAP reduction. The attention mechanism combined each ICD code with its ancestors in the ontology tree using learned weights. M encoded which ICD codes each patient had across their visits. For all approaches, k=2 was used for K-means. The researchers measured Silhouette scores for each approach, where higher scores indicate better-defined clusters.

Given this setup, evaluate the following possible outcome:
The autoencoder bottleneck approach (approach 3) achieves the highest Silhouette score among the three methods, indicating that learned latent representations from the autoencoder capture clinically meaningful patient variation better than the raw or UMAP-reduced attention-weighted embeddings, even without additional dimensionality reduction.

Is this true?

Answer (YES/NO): NO